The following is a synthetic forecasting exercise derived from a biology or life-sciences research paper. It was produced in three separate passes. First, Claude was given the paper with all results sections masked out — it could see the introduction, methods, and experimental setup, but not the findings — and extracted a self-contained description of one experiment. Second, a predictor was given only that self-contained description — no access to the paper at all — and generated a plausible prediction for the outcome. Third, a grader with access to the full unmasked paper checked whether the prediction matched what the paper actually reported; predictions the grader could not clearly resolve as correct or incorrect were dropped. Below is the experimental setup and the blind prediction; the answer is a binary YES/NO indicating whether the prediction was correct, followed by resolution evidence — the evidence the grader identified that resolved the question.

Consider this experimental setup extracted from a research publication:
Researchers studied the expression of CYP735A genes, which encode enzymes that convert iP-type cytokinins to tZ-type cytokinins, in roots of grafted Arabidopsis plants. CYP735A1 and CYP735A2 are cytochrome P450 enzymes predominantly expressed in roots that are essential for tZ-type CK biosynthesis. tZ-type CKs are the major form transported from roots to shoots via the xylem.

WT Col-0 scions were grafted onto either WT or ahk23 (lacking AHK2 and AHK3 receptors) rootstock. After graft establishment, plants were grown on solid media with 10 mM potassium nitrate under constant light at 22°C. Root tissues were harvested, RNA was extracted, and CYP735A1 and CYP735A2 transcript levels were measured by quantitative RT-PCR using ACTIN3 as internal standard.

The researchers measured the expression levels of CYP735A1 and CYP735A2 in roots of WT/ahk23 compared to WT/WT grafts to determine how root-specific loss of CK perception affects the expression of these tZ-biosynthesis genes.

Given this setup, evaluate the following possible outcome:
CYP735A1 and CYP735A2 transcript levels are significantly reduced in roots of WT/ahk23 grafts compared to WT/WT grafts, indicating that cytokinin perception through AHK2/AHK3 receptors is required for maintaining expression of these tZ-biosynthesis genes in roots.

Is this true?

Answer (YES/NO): NO